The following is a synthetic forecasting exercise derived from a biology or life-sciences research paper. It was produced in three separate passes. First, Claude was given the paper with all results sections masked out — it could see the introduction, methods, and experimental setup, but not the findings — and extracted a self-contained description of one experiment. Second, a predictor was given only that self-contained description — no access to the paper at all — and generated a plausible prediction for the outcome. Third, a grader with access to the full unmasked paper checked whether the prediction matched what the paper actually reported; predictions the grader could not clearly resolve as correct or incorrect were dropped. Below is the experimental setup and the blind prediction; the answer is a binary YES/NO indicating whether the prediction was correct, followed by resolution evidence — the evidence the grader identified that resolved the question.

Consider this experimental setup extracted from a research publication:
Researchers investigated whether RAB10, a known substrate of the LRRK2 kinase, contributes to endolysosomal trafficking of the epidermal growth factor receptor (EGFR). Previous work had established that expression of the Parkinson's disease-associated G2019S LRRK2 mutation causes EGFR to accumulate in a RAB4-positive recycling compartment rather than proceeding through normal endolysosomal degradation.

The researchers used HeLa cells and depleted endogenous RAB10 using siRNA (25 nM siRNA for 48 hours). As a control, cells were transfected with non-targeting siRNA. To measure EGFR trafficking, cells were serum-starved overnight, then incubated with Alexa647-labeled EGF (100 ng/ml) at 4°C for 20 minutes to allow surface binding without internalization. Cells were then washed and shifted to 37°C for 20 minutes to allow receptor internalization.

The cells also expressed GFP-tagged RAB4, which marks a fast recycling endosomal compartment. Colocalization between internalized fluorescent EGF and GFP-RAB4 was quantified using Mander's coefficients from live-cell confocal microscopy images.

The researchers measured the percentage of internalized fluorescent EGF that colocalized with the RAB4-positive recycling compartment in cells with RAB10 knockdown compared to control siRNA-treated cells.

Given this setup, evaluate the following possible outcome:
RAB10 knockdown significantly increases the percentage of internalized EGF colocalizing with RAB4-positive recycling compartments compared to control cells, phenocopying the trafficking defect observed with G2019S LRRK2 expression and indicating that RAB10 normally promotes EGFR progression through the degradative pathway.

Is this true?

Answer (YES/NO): YES